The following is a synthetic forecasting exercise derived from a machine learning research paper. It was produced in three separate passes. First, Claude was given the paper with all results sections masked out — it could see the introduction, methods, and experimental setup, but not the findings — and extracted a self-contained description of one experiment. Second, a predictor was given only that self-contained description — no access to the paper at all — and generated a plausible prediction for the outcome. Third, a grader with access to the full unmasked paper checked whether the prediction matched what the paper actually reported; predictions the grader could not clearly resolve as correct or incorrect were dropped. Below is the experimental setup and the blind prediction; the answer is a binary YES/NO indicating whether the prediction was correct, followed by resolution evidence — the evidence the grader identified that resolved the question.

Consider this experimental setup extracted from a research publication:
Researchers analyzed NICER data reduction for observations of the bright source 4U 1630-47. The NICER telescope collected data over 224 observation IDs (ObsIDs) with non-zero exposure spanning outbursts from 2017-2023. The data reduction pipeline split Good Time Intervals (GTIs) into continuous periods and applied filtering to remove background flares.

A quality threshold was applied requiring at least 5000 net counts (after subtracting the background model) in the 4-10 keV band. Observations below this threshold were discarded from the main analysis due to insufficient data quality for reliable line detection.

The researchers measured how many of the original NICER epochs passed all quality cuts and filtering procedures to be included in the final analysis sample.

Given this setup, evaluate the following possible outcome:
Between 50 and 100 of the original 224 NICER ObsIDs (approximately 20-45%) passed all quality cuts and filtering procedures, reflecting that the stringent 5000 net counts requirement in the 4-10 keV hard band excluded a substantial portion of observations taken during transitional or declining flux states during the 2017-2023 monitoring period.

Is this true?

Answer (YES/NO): NO